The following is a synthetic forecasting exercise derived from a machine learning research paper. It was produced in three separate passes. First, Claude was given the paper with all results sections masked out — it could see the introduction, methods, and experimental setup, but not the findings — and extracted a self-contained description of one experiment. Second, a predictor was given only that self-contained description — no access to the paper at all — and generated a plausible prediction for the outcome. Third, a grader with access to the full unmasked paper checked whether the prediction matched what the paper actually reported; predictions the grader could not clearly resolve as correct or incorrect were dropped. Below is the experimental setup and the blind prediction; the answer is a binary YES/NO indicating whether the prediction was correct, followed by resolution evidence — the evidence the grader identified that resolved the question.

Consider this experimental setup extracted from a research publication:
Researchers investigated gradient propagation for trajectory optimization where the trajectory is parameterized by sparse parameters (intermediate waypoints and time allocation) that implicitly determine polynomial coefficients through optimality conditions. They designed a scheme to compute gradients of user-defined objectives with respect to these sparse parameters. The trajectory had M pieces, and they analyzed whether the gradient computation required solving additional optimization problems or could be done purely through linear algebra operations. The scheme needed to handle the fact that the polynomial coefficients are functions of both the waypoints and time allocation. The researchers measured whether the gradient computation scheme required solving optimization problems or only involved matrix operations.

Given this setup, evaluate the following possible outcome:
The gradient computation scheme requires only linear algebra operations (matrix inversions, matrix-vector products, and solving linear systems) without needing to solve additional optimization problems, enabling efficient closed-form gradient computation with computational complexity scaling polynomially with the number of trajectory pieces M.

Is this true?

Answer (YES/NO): YES